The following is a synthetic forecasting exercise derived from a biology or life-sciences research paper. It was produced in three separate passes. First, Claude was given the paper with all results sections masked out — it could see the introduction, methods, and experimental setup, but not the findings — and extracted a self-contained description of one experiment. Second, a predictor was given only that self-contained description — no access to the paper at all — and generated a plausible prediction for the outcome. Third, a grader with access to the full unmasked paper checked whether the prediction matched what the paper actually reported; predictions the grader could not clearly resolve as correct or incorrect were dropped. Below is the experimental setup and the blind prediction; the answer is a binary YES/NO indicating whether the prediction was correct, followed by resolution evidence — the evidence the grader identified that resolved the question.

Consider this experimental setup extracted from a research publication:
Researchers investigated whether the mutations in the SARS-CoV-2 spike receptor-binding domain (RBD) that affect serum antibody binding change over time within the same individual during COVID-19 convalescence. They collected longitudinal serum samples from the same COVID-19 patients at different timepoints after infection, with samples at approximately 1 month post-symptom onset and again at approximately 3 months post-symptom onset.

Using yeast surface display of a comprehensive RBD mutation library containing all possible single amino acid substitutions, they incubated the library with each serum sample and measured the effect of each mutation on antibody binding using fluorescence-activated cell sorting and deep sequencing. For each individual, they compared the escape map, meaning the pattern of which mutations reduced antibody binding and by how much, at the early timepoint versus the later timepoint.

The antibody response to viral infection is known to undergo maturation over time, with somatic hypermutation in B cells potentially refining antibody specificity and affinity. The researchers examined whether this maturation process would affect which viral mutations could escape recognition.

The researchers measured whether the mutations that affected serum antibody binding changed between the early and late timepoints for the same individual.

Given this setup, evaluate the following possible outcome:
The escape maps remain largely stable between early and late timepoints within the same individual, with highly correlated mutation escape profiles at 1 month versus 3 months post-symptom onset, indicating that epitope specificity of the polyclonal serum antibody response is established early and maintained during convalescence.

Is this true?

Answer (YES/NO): NO